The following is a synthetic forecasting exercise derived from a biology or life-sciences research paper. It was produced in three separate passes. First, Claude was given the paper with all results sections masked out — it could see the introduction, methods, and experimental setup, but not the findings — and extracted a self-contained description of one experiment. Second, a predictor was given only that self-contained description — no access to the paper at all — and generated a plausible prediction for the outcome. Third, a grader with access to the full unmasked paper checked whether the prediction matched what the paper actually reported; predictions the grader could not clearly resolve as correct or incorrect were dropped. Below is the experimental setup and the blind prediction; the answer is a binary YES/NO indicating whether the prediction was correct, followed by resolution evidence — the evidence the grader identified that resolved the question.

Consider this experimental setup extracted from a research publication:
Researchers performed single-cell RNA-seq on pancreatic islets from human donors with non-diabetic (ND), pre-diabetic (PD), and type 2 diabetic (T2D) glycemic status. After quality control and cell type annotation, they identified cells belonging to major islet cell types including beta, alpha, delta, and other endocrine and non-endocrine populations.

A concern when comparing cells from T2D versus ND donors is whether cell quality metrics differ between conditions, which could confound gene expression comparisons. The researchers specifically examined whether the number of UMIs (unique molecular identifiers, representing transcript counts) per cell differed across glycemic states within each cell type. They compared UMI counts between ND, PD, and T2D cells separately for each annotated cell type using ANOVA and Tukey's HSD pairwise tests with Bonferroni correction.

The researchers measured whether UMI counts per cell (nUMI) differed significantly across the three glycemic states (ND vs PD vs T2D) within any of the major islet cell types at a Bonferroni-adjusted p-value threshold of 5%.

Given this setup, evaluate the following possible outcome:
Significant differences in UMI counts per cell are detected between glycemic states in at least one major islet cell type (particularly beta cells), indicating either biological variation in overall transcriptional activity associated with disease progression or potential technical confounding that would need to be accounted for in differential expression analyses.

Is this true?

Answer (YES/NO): NO